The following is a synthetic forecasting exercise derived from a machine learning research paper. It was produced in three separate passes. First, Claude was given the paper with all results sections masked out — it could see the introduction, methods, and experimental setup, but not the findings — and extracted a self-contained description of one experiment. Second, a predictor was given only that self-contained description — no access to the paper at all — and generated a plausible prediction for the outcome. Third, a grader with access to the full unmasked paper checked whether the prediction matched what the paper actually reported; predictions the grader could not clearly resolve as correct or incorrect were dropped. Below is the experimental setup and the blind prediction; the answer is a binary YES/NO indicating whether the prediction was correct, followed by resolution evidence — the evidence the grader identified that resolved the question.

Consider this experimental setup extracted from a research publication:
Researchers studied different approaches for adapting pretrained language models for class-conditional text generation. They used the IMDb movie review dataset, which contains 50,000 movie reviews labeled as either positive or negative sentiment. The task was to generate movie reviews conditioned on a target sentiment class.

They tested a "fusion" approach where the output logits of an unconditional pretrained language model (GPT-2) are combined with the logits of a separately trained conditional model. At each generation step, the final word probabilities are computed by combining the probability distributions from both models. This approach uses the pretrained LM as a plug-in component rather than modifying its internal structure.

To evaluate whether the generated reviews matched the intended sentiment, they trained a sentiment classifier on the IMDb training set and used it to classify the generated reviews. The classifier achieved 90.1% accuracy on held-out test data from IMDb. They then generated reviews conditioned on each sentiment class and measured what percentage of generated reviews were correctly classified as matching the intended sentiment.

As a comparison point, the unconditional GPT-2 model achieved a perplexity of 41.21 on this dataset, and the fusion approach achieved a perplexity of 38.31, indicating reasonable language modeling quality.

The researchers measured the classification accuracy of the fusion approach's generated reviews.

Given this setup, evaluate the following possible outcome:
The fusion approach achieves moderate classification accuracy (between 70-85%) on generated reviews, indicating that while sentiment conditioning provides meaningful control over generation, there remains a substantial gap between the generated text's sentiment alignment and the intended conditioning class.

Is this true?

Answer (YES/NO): NO